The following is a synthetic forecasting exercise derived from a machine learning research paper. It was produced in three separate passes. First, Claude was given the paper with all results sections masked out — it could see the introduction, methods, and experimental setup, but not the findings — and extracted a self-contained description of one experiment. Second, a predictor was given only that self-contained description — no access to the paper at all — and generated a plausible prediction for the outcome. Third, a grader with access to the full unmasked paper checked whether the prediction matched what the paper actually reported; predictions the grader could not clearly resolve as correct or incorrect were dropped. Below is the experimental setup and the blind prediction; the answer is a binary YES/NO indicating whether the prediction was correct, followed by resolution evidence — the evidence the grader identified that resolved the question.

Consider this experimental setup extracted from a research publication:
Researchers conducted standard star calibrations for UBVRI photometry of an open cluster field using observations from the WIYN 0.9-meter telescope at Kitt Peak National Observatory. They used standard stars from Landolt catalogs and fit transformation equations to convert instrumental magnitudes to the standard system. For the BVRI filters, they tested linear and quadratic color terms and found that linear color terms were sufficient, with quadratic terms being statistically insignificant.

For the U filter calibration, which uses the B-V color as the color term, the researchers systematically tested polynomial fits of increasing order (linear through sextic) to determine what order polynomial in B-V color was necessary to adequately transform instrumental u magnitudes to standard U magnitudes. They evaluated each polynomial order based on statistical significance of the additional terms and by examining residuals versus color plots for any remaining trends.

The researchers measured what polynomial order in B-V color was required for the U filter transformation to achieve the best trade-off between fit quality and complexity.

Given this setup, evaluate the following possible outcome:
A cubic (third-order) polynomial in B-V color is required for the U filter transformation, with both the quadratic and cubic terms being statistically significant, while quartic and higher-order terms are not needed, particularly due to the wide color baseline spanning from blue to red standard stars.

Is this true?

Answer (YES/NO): NO